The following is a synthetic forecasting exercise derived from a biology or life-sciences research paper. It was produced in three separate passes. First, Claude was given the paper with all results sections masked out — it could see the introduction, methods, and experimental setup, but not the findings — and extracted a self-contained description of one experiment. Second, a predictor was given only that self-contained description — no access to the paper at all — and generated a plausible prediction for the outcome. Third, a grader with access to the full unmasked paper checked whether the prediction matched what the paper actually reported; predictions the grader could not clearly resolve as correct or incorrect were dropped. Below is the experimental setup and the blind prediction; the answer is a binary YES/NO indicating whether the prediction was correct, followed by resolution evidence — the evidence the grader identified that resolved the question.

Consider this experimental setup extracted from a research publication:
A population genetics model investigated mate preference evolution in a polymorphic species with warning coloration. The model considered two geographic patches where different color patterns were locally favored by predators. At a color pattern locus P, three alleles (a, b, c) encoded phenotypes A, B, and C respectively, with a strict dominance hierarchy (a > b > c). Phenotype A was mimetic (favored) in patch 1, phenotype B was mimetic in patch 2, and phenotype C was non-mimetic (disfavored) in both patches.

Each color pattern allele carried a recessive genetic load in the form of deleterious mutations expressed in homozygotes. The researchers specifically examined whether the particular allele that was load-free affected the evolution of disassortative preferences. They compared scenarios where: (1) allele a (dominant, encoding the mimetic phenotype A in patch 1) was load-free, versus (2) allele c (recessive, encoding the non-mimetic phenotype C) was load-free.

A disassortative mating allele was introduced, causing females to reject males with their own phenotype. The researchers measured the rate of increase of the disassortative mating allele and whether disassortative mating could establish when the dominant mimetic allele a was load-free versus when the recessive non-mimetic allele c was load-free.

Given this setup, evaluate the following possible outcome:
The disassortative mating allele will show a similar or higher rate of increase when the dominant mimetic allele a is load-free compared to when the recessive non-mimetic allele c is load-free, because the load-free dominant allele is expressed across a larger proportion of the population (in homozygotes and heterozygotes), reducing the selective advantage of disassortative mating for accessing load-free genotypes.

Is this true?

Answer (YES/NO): NO